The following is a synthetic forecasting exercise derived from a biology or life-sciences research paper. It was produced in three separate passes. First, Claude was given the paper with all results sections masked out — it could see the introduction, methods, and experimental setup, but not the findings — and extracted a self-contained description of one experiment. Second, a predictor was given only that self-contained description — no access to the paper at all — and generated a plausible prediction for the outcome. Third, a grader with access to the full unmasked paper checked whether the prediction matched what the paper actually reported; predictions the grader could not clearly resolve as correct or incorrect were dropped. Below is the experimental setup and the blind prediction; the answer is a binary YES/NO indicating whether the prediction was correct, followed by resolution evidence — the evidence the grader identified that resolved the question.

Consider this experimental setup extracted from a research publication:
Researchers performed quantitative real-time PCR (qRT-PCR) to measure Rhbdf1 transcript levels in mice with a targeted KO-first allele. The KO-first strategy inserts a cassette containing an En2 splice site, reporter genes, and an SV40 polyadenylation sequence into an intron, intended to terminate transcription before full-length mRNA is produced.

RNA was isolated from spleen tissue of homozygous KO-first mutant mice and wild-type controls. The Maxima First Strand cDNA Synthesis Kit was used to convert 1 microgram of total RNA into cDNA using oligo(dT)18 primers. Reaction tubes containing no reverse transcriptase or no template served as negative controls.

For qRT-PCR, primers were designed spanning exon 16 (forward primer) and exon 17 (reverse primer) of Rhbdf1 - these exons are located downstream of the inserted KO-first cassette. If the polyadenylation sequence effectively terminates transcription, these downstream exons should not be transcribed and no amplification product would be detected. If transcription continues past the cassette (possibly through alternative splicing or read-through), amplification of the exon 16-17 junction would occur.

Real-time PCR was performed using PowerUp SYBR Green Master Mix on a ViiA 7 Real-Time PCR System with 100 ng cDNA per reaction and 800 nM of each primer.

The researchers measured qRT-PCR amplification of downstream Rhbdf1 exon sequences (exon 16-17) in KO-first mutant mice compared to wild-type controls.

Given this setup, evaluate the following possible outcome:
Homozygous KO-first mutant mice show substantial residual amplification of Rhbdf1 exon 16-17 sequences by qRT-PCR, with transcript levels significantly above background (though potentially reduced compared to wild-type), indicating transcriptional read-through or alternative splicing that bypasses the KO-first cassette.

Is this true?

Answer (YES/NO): YES